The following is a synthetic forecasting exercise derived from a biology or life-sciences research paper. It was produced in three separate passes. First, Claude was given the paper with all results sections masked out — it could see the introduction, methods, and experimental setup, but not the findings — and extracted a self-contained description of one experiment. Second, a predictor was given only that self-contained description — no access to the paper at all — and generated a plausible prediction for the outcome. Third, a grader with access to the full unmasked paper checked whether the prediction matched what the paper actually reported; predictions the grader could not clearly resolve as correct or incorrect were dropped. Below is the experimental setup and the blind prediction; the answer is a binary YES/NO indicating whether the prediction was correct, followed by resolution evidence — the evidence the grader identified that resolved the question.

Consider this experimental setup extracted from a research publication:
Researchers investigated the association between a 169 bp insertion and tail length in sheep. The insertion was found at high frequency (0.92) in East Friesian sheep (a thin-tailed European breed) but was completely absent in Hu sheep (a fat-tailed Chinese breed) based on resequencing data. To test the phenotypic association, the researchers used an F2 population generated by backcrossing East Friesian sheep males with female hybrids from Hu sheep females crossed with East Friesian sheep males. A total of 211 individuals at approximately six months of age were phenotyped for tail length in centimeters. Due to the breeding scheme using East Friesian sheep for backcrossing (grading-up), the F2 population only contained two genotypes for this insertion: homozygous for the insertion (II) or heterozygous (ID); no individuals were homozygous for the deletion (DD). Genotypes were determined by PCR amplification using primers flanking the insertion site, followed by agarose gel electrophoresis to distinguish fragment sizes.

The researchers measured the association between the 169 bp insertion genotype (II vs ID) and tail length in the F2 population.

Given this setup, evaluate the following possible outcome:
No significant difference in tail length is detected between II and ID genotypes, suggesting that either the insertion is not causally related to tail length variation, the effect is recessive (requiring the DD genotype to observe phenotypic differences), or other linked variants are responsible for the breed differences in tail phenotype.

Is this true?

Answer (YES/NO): NO